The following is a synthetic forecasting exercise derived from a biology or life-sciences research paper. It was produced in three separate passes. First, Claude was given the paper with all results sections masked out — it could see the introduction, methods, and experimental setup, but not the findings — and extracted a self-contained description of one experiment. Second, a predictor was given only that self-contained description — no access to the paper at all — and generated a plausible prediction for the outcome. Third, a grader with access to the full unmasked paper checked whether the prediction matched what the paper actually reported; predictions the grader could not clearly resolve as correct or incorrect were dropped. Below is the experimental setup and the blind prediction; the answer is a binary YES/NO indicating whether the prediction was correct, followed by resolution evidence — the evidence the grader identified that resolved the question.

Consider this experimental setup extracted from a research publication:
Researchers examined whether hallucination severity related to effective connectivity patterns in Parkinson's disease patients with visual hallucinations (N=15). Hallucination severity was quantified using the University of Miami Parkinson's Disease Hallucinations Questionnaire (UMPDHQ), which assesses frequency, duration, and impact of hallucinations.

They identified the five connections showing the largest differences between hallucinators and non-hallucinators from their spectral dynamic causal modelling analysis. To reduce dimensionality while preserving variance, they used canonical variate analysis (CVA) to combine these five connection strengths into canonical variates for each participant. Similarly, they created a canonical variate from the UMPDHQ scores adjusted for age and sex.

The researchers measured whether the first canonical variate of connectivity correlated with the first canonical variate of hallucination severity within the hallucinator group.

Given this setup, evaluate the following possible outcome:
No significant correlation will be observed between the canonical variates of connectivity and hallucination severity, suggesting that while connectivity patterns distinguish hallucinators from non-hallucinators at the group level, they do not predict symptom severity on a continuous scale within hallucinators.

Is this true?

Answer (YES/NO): NO